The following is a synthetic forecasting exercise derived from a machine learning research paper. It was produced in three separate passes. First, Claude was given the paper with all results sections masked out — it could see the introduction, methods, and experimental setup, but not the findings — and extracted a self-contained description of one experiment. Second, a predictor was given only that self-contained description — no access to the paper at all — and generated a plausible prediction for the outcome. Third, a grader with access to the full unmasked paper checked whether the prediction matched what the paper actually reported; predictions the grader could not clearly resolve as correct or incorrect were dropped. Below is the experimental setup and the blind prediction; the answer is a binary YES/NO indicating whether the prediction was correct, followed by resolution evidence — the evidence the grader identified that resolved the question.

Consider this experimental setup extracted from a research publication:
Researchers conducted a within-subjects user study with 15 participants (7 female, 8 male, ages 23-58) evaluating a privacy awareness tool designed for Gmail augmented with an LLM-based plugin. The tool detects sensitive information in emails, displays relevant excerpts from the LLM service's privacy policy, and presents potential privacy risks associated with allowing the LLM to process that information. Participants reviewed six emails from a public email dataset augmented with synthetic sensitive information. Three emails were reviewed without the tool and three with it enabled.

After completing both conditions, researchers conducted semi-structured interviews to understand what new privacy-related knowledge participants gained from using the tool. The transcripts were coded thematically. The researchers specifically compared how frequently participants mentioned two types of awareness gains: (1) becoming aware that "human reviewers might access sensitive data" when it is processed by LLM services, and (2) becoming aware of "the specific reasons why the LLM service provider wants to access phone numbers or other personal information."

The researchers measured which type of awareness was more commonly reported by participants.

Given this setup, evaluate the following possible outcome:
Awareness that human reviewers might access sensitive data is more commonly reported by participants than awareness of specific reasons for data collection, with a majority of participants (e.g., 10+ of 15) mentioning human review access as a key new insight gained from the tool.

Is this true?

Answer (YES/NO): NO